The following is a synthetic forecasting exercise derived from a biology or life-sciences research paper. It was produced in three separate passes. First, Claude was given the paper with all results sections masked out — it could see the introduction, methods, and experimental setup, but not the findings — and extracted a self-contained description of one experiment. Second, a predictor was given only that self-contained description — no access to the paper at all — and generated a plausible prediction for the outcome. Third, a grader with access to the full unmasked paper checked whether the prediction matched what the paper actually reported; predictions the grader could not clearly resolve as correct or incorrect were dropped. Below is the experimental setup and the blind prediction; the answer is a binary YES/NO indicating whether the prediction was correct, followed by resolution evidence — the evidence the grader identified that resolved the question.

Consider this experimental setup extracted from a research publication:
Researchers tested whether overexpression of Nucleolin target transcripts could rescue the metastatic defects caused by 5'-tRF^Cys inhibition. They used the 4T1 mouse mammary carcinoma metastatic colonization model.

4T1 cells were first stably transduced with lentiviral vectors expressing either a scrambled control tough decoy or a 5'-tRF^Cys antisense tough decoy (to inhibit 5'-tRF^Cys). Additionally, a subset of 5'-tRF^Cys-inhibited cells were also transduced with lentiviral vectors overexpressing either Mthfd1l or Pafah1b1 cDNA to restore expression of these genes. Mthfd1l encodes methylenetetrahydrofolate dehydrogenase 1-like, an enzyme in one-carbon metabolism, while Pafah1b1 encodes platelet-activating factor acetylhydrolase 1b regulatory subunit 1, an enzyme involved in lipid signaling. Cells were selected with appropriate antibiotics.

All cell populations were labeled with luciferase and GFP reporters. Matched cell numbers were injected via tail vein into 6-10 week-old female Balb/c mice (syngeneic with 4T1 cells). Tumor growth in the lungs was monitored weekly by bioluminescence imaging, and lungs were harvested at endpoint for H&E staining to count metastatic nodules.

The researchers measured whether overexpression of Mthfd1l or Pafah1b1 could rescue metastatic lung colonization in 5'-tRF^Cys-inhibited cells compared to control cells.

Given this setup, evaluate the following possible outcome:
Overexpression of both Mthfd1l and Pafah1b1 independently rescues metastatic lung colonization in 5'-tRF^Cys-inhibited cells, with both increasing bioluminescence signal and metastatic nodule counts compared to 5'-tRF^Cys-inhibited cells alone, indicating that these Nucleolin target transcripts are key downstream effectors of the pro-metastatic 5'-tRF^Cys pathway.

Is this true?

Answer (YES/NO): YES